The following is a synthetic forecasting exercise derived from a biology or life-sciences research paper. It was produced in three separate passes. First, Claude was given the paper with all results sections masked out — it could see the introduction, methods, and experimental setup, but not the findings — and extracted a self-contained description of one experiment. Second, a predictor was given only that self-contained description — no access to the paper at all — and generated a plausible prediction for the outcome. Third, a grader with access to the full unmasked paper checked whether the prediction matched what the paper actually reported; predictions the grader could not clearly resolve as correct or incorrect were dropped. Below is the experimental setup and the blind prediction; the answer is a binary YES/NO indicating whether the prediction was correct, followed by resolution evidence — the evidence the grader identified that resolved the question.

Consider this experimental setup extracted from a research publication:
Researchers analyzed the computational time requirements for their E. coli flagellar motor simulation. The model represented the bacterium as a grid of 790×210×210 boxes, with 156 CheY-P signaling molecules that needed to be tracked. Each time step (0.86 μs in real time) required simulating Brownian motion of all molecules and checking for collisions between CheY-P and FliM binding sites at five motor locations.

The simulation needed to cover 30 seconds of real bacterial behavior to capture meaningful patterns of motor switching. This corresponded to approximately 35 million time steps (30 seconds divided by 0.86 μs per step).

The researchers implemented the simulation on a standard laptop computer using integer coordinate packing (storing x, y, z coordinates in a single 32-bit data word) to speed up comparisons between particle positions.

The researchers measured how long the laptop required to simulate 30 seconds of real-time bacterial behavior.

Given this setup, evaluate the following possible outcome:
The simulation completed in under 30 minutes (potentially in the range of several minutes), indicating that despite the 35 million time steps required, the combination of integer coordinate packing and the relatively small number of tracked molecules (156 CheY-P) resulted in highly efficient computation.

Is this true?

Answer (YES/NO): YES